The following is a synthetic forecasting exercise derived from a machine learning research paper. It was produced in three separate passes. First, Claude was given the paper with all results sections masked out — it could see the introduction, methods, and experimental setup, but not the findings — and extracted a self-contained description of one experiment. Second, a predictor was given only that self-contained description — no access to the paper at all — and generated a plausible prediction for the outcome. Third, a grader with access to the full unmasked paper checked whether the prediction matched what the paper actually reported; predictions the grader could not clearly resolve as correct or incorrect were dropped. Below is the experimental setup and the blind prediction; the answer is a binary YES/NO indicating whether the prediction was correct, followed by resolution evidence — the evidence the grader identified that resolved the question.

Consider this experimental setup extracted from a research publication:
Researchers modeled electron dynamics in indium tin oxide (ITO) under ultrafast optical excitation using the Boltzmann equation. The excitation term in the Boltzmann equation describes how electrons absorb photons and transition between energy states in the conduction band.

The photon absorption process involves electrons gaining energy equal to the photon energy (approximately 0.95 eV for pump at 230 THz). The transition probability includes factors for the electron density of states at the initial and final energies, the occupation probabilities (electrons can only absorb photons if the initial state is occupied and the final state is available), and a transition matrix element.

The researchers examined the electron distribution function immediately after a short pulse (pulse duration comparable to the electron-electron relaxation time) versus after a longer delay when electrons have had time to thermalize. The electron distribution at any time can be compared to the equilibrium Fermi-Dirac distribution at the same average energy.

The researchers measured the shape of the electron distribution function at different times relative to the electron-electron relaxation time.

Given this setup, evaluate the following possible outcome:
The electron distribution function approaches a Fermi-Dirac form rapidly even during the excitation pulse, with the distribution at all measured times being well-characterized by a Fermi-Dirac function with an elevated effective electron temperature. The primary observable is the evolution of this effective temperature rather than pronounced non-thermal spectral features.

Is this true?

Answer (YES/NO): NO